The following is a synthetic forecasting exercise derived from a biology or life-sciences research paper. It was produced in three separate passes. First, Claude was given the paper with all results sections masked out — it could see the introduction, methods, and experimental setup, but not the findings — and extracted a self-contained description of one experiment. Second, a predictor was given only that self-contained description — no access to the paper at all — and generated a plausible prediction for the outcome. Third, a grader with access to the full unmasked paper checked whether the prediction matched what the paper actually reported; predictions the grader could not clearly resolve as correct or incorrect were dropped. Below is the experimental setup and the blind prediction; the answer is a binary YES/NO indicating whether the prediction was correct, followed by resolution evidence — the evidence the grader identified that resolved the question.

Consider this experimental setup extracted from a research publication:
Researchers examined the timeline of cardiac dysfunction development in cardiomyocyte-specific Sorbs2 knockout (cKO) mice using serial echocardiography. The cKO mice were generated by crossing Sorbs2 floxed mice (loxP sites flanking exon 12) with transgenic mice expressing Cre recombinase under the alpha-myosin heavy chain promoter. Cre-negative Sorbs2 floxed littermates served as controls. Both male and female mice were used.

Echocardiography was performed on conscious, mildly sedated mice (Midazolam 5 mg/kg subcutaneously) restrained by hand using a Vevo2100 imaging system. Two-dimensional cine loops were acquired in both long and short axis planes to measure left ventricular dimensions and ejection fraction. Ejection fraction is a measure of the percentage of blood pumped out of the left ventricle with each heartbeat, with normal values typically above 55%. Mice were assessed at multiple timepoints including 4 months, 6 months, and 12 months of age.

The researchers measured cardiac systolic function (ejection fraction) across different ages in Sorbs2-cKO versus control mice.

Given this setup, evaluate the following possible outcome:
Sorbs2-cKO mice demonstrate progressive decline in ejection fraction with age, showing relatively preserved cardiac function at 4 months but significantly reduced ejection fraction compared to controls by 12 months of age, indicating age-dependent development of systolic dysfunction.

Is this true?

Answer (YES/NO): YES